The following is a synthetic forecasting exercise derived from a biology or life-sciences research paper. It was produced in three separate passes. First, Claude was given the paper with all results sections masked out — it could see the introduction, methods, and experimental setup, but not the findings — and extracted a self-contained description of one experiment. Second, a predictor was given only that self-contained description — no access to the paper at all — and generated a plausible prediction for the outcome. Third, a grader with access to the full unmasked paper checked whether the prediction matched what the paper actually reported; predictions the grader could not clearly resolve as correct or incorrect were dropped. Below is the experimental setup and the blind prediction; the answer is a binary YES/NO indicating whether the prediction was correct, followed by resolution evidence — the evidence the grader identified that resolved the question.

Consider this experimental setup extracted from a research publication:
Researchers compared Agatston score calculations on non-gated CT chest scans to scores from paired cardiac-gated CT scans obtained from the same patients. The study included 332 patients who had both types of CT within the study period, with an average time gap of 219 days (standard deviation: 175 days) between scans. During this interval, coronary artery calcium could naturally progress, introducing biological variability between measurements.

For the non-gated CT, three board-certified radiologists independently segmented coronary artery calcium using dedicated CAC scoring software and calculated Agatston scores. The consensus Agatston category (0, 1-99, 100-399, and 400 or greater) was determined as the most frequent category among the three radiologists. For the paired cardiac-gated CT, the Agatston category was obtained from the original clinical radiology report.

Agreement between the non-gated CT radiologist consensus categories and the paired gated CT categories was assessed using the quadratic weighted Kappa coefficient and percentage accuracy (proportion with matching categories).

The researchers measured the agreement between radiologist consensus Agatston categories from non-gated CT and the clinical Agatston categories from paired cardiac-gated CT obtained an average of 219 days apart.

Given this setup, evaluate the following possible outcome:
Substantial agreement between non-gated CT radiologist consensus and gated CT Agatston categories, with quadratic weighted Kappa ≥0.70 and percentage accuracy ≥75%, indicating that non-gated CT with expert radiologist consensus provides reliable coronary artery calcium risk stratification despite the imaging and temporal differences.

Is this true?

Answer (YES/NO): YES